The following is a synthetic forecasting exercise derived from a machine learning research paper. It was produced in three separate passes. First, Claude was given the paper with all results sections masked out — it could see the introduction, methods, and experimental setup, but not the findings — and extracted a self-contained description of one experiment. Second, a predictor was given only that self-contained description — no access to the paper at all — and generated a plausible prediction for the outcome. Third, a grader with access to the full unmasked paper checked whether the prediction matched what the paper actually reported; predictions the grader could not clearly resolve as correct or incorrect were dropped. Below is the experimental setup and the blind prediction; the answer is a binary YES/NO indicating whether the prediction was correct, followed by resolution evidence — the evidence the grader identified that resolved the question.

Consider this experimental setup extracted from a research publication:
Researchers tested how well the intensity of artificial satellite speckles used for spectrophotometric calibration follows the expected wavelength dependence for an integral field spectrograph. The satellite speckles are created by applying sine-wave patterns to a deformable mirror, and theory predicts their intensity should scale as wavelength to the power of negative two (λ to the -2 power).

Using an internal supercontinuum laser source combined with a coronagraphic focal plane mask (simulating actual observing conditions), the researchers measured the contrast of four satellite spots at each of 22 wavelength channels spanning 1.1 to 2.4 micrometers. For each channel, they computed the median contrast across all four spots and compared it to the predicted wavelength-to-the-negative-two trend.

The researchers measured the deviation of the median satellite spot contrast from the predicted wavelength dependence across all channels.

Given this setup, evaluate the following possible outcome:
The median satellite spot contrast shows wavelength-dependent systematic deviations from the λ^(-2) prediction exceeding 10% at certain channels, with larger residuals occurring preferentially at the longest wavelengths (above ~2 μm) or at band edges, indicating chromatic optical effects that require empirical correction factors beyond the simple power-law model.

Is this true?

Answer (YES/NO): NO